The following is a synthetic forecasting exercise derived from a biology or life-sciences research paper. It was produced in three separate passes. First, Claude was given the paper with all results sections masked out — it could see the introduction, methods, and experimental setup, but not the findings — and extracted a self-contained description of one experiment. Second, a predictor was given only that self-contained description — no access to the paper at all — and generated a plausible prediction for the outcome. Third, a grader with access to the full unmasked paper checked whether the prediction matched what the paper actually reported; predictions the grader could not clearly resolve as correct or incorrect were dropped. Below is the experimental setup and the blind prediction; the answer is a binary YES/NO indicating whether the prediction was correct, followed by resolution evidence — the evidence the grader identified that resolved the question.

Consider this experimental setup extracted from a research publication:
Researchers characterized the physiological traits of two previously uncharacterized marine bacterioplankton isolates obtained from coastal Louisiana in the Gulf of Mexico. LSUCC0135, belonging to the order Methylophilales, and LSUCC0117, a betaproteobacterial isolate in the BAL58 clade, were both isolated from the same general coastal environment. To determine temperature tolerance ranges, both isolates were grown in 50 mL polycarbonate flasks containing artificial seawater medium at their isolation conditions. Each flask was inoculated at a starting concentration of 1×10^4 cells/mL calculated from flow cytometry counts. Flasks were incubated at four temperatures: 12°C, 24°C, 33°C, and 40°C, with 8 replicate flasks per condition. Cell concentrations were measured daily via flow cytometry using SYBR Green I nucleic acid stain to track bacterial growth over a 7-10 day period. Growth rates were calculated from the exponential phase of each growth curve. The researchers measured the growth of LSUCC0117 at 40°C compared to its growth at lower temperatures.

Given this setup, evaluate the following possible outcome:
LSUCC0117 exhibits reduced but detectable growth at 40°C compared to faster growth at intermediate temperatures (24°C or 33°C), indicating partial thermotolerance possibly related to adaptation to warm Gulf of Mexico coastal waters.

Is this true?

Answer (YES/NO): NO